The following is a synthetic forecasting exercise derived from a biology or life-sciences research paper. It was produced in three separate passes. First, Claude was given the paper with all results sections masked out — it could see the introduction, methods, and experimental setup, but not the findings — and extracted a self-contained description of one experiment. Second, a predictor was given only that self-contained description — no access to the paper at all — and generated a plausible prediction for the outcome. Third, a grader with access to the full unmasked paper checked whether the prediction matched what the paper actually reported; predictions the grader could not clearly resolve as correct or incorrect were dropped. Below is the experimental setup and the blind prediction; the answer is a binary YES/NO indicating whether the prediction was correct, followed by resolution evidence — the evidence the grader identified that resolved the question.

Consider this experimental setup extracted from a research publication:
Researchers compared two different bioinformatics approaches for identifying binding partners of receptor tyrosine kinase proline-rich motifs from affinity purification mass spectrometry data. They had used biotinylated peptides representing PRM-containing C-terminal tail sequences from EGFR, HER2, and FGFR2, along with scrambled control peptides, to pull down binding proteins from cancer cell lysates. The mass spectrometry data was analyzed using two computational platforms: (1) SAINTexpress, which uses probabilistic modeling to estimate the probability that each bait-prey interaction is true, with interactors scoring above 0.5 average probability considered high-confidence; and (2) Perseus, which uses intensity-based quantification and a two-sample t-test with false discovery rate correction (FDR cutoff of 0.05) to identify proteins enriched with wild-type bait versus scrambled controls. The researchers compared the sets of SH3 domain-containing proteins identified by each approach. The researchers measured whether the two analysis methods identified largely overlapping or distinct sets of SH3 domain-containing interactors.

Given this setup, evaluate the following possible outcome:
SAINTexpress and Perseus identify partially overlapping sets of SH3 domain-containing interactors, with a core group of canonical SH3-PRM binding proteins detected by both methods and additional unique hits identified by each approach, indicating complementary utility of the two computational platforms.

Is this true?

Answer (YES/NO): NO